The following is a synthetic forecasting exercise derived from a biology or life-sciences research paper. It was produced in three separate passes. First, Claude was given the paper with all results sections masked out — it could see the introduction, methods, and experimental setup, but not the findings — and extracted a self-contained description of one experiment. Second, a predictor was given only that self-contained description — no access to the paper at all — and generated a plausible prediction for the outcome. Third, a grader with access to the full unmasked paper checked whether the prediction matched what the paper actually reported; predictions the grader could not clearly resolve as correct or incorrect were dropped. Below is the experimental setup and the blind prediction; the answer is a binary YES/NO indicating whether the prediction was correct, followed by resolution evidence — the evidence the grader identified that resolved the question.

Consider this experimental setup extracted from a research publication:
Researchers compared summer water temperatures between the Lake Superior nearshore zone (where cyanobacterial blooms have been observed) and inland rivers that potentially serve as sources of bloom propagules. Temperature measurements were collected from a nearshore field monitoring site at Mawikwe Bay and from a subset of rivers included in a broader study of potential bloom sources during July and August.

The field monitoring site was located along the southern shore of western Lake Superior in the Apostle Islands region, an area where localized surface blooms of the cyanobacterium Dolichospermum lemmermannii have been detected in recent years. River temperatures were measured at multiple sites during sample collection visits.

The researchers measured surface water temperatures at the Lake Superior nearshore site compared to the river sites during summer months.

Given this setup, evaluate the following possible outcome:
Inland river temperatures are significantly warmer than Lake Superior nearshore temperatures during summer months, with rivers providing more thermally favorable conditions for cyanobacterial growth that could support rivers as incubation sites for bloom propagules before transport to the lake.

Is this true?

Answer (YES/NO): NO